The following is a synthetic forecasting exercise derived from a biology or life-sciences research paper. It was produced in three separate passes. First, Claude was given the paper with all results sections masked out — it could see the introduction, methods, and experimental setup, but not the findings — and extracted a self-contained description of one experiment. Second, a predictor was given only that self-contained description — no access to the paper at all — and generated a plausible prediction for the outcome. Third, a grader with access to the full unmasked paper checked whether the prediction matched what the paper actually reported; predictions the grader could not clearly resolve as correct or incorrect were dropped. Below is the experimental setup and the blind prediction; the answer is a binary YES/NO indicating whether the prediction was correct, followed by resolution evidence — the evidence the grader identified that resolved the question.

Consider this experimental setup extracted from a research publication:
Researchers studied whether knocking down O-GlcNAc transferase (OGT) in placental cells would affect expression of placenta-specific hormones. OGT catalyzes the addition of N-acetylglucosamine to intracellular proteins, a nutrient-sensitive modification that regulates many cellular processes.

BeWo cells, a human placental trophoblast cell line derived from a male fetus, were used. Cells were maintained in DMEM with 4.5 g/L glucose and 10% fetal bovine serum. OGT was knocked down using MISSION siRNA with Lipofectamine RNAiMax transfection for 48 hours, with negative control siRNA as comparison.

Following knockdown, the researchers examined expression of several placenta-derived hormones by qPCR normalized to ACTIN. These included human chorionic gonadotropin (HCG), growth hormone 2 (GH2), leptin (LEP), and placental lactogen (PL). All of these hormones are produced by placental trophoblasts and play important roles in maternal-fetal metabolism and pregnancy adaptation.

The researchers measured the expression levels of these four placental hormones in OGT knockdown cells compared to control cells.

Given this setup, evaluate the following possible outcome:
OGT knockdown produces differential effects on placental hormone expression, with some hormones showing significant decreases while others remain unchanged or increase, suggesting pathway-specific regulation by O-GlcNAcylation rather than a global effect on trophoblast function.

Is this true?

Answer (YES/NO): YES